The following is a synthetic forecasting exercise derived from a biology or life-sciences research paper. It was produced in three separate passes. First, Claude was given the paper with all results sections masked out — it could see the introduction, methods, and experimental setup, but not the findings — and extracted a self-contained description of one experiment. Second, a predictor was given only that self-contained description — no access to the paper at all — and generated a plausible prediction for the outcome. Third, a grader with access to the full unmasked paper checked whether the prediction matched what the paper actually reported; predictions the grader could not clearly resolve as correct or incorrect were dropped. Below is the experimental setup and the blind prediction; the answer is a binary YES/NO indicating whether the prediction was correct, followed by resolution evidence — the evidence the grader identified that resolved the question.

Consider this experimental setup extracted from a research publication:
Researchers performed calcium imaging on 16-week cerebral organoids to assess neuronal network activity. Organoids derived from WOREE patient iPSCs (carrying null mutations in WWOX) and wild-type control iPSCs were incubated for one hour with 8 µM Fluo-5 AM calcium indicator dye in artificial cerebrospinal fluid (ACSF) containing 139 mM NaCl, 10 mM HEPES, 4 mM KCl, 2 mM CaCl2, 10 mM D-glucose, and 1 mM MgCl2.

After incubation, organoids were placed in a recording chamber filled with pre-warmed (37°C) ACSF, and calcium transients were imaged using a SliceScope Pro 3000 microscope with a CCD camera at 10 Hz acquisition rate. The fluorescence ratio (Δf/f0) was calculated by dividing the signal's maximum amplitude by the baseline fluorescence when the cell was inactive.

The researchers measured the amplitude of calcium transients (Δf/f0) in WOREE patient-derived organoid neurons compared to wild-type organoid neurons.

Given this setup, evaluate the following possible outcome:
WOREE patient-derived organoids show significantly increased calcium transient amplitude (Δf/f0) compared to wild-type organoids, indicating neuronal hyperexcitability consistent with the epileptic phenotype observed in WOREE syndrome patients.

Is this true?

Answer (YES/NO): YES